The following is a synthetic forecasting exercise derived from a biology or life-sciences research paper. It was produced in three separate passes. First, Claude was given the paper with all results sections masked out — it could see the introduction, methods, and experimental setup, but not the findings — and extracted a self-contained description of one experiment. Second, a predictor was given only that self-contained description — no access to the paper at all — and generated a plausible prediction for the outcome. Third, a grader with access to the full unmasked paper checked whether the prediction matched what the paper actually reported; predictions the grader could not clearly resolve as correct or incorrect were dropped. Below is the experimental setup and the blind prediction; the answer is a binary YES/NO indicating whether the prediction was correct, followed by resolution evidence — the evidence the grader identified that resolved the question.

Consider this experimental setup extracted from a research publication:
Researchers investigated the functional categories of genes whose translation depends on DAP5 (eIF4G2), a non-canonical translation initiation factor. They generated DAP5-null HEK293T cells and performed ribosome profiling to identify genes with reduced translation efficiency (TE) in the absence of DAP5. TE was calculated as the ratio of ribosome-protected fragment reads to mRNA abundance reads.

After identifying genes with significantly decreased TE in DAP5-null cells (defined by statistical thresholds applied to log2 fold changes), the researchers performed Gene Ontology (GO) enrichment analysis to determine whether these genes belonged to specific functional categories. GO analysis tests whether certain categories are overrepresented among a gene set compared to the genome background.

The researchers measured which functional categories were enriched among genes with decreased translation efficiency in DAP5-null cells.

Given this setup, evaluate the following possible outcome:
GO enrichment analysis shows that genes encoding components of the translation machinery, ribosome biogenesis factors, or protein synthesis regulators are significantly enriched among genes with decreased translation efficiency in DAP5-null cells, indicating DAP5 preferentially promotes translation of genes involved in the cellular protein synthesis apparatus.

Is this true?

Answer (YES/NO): NO